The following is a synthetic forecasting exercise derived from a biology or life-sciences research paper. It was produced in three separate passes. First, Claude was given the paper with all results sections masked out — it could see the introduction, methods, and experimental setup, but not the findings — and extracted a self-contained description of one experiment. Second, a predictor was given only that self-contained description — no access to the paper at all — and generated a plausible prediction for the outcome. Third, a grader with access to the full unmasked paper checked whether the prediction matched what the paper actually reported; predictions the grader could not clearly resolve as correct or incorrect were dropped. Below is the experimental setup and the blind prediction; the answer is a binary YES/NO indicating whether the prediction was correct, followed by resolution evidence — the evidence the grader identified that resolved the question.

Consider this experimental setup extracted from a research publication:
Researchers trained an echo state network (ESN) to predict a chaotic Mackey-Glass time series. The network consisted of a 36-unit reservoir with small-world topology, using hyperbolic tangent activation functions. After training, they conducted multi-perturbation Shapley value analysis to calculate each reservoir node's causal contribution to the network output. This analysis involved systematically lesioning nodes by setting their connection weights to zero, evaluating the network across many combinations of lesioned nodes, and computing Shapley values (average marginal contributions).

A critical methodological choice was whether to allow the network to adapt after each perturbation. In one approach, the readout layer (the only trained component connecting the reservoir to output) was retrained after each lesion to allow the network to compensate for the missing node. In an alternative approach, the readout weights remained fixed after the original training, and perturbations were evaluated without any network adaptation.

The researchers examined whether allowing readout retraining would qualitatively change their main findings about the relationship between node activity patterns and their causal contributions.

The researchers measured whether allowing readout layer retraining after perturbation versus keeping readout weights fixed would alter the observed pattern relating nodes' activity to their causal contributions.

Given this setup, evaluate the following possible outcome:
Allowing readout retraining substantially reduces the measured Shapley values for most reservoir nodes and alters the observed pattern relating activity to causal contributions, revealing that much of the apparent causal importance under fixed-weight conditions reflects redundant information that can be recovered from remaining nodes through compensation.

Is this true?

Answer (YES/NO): NO